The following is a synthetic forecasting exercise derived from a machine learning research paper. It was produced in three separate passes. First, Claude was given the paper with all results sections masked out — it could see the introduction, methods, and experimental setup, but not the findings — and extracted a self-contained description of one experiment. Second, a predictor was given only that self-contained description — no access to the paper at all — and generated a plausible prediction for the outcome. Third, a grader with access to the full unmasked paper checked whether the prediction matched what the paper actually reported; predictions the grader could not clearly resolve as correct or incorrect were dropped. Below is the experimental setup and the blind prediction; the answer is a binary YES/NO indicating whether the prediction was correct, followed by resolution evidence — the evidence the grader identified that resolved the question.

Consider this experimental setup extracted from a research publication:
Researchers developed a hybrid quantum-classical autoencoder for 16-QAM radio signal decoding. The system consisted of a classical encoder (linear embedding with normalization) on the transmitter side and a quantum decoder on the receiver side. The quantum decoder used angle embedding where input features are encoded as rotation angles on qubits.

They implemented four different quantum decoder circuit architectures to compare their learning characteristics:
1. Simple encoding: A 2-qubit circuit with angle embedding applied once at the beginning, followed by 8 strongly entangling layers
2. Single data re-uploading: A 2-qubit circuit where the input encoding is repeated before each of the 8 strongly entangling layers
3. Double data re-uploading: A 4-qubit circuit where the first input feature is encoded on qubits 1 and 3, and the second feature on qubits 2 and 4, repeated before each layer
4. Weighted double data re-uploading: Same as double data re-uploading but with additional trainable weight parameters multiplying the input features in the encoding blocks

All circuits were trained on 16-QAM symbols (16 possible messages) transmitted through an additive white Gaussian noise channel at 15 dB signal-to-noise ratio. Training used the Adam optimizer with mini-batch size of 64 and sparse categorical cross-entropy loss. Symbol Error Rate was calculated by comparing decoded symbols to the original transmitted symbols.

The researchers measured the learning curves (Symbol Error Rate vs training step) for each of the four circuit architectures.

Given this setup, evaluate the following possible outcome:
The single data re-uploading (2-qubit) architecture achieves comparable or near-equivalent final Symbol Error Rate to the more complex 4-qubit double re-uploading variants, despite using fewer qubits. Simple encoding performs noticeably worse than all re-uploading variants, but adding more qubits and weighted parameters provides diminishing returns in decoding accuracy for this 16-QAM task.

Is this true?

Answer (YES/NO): NO